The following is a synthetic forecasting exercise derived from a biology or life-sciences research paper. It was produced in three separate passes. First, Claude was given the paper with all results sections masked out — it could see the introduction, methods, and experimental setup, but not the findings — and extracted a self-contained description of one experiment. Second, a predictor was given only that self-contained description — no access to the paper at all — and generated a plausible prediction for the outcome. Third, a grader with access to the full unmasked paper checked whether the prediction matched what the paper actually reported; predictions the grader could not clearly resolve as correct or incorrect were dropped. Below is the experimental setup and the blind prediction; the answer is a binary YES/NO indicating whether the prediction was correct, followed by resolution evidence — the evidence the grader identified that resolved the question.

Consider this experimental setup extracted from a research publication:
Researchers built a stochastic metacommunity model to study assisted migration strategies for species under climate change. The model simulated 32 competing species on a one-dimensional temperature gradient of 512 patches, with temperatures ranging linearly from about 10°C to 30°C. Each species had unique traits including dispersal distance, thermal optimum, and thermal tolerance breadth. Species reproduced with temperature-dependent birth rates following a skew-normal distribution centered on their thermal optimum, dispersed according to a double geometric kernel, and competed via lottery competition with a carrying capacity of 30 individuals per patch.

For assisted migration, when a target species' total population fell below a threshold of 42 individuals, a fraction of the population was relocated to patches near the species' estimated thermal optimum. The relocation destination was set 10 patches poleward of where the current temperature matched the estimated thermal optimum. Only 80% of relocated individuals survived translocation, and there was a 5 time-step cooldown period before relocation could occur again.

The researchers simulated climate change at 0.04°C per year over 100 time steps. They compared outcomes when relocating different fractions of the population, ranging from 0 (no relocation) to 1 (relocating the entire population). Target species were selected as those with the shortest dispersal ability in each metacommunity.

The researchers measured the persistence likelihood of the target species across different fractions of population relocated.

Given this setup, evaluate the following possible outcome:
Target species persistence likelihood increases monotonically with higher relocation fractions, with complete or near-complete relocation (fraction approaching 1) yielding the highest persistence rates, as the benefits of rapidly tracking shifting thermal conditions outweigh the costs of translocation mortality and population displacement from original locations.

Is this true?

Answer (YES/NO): NO